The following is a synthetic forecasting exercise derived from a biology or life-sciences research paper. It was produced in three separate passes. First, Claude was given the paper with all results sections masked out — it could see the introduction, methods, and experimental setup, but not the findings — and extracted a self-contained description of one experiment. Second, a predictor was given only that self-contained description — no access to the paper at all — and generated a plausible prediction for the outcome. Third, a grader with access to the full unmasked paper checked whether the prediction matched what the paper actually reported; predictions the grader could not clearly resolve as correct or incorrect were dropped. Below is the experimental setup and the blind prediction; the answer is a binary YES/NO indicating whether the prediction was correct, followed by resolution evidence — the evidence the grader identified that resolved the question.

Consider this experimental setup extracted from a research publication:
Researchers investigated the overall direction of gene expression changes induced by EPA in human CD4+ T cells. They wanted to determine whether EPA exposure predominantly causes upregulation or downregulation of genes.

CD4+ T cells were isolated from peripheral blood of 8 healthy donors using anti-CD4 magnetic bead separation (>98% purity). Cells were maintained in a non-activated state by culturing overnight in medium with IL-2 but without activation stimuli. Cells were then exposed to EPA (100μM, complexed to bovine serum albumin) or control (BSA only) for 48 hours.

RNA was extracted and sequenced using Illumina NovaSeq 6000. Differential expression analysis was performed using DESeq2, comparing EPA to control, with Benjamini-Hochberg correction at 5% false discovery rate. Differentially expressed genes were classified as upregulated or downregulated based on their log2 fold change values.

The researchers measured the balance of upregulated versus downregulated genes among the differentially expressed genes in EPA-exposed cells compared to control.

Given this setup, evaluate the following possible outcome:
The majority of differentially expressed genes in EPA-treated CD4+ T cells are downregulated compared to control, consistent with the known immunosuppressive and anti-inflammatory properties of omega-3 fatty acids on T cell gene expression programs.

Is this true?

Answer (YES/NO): YES